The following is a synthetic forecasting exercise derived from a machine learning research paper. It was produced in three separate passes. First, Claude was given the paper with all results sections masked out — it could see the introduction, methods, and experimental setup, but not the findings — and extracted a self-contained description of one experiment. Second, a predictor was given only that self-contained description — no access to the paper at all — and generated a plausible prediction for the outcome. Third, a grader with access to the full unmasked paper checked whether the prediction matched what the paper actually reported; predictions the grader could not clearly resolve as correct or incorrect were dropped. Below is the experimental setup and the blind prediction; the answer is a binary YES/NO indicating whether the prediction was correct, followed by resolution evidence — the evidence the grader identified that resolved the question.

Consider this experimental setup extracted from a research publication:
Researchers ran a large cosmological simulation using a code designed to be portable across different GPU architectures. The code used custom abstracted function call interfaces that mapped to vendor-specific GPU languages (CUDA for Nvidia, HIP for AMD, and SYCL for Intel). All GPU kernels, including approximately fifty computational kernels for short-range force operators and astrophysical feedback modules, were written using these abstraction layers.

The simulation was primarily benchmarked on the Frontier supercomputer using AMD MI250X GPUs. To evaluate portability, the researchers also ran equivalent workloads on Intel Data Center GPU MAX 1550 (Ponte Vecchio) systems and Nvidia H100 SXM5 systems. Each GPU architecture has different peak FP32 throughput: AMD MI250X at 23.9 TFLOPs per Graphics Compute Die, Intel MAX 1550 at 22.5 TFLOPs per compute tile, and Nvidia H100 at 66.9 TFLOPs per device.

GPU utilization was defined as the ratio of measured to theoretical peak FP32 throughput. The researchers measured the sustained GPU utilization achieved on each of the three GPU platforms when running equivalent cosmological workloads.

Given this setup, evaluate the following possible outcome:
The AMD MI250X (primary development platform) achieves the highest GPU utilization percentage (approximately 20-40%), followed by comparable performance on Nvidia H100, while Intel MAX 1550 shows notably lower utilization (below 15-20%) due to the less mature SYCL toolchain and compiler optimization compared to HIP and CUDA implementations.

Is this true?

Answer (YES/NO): NO